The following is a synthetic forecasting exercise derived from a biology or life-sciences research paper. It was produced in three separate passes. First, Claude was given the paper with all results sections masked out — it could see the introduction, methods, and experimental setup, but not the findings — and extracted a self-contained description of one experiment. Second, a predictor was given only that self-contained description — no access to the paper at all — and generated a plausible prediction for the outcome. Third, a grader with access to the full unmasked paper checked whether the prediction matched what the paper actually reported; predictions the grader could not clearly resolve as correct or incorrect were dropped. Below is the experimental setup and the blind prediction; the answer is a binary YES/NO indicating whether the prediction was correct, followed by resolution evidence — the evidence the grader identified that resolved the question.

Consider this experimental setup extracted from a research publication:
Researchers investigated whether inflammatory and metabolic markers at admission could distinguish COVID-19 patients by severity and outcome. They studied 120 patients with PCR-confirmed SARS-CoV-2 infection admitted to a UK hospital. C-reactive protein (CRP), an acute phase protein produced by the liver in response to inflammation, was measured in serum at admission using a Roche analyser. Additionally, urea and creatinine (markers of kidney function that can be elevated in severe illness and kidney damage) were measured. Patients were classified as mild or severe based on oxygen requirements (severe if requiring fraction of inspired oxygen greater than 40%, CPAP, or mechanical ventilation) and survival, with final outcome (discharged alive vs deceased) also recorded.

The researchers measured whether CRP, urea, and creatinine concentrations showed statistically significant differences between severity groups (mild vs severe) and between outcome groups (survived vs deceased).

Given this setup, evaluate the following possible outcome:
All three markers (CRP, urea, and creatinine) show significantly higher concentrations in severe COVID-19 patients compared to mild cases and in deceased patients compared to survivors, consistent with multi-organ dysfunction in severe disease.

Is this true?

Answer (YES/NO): NO